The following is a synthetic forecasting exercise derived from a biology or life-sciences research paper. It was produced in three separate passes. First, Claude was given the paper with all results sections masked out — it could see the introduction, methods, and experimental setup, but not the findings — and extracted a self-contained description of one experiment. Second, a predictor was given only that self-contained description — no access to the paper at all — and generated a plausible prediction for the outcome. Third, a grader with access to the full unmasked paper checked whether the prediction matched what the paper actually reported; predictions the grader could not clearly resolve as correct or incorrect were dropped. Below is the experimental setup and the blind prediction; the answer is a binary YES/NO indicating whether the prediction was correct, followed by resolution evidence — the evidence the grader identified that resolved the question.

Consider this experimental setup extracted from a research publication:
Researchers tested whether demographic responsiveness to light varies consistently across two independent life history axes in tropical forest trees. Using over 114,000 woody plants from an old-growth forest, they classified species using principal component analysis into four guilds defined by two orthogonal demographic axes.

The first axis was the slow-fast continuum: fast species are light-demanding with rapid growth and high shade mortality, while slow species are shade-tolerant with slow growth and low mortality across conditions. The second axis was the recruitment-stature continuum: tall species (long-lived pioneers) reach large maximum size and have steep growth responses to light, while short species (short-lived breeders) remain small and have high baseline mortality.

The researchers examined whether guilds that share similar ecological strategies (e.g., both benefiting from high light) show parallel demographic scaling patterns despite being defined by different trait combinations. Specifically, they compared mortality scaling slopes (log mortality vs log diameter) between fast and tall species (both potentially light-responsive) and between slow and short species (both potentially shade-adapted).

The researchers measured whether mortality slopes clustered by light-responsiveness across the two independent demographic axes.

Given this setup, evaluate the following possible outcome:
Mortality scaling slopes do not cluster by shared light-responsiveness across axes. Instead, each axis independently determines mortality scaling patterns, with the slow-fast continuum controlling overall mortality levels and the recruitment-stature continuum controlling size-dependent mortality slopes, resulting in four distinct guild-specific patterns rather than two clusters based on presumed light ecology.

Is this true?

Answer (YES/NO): NO